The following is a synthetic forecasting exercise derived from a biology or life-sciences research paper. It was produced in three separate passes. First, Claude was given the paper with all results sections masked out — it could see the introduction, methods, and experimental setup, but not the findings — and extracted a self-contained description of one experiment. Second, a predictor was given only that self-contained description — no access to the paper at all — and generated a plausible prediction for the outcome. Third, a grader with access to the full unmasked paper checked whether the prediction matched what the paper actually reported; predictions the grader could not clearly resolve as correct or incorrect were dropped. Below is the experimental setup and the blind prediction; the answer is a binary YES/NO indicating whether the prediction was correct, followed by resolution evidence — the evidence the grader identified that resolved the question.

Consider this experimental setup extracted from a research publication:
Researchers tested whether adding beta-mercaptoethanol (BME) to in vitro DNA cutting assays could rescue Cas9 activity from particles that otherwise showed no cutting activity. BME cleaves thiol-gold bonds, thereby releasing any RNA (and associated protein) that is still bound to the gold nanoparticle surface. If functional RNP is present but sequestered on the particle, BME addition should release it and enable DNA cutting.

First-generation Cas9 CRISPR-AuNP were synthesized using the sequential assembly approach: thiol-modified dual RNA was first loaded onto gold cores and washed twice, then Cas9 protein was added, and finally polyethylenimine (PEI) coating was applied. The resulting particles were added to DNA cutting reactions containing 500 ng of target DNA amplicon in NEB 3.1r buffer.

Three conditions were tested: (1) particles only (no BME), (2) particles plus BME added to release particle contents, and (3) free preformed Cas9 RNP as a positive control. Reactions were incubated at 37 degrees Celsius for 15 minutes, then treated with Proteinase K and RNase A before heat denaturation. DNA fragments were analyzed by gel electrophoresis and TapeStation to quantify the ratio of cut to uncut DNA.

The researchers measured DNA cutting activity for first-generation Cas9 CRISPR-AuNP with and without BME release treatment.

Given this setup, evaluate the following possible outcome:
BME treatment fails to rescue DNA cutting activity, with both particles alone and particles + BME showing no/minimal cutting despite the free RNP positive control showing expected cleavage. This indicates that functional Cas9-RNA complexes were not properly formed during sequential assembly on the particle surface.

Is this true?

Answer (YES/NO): YES